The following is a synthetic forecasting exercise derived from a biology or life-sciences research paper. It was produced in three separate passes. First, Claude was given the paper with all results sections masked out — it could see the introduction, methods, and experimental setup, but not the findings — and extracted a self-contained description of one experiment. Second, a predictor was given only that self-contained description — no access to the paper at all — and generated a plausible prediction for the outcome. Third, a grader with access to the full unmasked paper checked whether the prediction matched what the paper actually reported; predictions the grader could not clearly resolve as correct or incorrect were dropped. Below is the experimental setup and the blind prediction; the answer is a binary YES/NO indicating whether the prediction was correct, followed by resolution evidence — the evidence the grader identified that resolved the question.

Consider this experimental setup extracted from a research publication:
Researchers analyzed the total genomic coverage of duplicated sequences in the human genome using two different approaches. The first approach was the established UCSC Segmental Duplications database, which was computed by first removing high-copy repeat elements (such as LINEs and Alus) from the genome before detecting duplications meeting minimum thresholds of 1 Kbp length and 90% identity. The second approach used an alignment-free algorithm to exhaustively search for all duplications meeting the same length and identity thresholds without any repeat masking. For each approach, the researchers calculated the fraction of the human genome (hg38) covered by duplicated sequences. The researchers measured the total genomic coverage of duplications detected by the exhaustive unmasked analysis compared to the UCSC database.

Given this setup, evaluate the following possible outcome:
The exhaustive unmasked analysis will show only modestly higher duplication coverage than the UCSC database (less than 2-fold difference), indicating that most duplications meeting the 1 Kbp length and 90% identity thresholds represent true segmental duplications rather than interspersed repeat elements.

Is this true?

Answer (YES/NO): NO